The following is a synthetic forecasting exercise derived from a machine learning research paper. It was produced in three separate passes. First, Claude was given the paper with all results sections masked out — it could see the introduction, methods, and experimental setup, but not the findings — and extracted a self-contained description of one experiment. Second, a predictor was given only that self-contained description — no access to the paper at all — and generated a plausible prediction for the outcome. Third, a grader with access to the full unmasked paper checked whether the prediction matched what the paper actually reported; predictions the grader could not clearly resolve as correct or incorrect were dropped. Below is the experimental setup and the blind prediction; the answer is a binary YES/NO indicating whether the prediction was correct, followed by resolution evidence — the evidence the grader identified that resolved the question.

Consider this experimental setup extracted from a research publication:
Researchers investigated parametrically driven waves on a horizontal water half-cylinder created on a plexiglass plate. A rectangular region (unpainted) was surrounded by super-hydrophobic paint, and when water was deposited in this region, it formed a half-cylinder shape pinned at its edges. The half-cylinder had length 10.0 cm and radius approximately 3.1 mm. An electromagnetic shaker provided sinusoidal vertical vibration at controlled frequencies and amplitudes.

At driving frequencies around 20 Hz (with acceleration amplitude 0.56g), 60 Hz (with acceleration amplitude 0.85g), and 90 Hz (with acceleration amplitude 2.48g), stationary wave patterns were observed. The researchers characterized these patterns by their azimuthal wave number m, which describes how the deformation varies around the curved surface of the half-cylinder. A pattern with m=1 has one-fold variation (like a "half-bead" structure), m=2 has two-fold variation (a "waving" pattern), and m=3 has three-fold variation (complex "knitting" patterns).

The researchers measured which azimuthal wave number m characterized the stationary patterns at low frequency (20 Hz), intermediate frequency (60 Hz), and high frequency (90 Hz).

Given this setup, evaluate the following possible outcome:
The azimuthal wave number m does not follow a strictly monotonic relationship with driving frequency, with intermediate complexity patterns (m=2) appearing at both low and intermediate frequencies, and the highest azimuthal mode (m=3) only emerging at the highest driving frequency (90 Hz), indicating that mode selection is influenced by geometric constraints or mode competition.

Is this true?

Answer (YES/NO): NO